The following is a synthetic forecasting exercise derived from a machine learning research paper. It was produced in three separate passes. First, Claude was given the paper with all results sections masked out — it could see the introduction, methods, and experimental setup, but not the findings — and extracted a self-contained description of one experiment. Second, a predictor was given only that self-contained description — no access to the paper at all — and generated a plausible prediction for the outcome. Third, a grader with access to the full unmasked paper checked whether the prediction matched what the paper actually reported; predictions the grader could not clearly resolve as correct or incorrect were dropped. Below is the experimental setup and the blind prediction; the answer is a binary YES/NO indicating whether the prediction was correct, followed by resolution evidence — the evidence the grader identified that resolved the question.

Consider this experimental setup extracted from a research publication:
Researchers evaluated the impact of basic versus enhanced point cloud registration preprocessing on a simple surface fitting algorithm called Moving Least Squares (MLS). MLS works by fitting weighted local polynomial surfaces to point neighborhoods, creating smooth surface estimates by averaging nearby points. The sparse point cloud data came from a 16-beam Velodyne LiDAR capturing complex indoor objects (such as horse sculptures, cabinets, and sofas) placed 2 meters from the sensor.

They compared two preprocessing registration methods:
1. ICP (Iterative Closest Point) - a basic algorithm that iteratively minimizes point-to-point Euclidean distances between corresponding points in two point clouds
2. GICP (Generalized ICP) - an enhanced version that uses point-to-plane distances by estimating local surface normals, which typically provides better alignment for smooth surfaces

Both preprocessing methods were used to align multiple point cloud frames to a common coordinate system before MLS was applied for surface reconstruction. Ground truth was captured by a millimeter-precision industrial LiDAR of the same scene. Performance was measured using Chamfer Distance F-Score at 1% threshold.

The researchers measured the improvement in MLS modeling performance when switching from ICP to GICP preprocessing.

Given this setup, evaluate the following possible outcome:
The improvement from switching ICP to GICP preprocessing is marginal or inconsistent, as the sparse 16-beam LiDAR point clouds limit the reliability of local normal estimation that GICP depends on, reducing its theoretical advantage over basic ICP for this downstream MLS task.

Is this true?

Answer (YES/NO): NO